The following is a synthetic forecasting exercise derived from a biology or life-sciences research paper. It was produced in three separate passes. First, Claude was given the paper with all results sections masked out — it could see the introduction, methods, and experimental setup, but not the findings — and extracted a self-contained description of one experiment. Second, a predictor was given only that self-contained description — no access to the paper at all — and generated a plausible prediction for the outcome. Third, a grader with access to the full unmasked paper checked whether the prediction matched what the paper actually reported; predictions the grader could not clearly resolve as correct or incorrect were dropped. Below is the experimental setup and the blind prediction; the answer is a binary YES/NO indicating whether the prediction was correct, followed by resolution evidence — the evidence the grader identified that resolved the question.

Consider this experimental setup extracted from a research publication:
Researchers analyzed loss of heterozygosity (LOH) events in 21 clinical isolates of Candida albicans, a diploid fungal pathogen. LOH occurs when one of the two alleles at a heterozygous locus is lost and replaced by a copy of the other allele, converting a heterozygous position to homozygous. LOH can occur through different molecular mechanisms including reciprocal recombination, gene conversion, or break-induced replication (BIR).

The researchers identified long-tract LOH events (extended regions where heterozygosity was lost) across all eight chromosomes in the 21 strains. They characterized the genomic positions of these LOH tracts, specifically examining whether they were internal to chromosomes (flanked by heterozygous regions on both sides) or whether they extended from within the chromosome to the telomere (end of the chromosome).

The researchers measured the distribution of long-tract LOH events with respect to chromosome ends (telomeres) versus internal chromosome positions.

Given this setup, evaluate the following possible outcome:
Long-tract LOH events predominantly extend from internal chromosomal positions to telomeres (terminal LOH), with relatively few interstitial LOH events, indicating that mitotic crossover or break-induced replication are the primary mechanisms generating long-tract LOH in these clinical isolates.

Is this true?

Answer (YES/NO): YES